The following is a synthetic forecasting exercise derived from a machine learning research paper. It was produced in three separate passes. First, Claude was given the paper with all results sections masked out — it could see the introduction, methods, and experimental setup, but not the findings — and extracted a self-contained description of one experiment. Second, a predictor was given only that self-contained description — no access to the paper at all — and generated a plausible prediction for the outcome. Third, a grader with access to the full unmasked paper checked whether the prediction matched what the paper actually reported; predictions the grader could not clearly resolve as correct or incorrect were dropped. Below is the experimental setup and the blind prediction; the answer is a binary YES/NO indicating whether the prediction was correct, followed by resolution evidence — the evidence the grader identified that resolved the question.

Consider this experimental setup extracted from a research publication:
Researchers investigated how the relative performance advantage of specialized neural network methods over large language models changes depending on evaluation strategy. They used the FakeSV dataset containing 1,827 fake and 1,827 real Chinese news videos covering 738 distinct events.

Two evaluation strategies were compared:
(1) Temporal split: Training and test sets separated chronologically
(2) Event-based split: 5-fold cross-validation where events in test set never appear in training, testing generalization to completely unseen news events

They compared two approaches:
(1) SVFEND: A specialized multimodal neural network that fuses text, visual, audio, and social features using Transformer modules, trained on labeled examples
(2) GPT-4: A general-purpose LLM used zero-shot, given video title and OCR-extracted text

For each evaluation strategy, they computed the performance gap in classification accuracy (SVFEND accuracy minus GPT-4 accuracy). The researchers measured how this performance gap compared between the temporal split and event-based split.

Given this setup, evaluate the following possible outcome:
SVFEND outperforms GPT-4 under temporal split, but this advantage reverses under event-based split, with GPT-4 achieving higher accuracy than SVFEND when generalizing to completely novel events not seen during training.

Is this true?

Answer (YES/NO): NO